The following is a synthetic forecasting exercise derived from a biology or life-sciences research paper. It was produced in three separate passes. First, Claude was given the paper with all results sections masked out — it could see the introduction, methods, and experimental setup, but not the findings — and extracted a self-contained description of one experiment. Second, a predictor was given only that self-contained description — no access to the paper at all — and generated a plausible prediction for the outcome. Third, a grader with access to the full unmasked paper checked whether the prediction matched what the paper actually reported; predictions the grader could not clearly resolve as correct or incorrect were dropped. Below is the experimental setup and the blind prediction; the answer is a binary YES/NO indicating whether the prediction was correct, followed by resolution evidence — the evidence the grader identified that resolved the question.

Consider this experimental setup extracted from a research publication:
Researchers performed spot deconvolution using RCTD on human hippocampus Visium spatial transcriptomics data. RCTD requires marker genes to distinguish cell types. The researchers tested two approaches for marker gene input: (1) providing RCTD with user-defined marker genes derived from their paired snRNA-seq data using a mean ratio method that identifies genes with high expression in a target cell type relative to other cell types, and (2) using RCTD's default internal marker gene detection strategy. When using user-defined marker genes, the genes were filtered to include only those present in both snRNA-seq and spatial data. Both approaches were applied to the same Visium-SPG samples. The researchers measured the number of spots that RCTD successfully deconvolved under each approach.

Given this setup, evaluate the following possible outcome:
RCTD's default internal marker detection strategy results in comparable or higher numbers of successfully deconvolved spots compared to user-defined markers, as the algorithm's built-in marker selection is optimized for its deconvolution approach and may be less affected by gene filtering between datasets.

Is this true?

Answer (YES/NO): YES